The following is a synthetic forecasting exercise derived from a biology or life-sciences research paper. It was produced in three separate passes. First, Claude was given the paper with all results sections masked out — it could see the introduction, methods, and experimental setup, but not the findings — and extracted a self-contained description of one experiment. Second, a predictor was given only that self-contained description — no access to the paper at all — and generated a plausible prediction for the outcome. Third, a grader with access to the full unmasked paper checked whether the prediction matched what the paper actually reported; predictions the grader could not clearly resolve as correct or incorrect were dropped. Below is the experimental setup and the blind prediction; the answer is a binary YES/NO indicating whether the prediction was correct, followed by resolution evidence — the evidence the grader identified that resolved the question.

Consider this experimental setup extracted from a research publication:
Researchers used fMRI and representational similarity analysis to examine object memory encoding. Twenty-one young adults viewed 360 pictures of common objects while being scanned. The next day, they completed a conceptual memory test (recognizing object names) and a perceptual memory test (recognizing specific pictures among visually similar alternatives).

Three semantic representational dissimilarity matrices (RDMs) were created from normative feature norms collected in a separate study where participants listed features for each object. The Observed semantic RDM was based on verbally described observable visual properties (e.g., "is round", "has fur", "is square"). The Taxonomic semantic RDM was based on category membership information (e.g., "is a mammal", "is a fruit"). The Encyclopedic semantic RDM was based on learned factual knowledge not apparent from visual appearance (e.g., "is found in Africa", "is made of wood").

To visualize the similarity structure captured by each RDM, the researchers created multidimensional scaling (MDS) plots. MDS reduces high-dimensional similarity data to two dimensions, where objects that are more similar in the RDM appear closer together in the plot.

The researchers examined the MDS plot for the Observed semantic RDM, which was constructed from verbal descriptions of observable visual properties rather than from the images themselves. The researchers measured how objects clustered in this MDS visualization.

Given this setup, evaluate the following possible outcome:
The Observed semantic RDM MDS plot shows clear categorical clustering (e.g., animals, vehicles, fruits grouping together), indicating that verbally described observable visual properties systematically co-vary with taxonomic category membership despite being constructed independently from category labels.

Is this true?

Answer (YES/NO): YES